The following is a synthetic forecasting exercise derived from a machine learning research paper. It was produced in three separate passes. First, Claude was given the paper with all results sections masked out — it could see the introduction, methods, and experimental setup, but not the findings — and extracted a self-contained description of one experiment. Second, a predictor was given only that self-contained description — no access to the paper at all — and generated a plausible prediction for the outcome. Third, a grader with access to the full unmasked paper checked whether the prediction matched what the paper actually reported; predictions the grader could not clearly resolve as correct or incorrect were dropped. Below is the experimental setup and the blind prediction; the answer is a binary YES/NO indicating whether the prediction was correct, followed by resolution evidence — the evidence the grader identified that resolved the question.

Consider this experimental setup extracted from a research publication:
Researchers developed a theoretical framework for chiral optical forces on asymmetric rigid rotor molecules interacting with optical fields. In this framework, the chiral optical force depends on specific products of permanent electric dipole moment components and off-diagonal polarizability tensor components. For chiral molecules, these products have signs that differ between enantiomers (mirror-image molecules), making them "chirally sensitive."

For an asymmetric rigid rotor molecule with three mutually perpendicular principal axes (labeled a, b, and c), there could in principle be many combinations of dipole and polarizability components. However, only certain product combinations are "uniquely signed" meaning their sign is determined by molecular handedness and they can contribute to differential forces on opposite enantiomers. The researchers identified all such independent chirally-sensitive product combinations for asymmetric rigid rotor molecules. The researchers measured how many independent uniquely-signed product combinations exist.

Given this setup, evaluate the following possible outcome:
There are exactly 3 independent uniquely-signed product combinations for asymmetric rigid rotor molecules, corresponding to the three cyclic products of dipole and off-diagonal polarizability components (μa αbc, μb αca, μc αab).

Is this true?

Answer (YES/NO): YES